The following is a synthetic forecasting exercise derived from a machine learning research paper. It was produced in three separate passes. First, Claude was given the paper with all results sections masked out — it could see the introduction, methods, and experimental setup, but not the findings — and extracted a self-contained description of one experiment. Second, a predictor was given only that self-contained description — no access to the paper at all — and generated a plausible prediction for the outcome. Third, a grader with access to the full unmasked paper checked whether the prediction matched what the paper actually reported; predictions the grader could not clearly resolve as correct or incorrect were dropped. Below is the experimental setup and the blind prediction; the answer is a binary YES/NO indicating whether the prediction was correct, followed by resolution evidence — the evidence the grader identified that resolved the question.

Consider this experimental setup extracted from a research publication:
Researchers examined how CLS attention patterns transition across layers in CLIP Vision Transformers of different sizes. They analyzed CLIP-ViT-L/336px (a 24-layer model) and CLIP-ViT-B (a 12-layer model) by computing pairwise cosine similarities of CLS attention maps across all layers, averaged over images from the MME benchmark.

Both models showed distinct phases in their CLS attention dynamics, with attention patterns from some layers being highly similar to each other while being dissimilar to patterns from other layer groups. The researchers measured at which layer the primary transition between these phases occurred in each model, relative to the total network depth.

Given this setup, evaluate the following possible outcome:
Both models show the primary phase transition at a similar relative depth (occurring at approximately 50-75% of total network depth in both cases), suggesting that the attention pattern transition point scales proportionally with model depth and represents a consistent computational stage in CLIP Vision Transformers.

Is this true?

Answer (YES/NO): YES